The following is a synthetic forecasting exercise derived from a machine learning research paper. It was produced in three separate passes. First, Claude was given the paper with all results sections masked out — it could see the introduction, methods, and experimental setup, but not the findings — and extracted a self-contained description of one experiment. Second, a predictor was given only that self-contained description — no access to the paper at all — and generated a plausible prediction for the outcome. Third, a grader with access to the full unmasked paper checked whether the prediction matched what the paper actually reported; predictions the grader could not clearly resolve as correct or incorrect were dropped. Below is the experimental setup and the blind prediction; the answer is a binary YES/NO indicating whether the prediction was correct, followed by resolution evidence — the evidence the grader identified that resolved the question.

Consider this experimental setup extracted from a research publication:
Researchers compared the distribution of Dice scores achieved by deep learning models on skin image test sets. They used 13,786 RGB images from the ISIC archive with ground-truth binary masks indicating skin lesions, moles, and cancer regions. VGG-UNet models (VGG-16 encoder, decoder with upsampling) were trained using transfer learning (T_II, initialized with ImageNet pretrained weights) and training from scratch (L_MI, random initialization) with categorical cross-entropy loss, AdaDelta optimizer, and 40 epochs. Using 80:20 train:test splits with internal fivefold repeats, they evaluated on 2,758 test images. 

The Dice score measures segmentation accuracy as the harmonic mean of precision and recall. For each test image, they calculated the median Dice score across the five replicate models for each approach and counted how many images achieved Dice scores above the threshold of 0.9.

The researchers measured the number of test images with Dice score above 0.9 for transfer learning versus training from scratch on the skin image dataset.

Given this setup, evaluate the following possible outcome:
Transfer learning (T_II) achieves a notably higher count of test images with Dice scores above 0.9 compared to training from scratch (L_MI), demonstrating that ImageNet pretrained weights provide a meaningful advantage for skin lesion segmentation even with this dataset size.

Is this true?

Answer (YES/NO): YES